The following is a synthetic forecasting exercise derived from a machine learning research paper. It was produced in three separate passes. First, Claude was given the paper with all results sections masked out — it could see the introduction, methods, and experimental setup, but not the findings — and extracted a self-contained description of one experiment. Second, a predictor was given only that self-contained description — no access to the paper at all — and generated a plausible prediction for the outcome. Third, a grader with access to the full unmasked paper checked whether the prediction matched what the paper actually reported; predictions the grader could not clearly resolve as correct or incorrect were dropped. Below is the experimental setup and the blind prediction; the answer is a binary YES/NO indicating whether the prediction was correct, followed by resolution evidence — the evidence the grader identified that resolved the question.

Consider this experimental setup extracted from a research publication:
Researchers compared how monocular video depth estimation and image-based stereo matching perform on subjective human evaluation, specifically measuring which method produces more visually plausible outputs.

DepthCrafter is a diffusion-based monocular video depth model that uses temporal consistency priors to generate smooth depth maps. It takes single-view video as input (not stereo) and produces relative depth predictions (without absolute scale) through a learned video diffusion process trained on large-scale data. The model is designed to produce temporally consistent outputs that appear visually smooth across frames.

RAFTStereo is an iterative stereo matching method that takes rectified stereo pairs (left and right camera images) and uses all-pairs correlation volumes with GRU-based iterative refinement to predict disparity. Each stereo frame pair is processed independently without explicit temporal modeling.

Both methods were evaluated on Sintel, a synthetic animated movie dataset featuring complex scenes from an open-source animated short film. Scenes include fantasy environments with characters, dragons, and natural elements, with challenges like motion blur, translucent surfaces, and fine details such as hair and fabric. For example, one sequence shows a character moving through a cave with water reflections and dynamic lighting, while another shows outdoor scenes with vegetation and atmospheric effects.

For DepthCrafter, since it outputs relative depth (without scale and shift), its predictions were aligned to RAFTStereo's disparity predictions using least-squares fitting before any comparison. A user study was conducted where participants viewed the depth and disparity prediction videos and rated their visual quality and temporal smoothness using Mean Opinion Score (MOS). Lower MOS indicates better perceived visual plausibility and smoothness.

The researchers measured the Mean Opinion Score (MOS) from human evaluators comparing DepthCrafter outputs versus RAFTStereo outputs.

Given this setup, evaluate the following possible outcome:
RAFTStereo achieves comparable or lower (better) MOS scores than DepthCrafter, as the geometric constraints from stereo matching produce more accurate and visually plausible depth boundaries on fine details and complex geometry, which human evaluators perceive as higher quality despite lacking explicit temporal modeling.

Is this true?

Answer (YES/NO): NO